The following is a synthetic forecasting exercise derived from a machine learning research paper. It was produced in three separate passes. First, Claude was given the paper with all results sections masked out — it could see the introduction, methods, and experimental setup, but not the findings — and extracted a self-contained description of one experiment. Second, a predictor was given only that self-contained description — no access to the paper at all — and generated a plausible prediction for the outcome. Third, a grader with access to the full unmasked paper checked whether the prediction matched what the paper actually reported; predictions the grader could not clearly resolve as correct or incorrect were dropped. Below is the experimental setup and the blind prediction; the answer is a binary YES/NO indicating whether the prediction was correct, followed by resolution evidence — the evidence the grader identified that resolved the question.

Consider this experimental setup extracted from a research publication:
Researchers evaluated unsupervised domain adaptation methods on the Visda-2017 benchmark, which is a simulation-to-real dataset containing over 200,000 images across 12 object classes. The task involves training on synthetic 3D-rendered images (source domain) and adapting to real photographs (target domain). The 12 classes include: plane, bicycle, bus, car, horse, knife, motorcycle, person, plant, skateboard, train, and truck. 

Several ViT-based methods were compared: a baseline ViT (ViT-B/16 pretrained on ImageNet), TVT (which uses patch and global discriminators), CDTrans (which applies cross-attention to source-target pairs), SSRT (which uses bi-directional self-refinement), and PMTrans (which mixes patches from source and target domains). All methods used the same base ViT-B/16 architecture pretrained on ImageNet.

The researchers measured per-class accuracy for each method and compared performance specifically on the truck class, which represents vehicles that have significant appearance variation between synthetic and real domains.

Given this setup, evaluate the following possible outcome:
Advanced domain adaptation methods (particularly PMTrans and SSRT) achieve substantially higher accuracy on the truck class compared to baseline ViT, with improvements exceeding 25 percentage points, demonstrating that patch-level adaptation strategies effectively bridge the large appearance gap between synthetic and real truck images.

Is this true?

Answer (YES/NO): NO